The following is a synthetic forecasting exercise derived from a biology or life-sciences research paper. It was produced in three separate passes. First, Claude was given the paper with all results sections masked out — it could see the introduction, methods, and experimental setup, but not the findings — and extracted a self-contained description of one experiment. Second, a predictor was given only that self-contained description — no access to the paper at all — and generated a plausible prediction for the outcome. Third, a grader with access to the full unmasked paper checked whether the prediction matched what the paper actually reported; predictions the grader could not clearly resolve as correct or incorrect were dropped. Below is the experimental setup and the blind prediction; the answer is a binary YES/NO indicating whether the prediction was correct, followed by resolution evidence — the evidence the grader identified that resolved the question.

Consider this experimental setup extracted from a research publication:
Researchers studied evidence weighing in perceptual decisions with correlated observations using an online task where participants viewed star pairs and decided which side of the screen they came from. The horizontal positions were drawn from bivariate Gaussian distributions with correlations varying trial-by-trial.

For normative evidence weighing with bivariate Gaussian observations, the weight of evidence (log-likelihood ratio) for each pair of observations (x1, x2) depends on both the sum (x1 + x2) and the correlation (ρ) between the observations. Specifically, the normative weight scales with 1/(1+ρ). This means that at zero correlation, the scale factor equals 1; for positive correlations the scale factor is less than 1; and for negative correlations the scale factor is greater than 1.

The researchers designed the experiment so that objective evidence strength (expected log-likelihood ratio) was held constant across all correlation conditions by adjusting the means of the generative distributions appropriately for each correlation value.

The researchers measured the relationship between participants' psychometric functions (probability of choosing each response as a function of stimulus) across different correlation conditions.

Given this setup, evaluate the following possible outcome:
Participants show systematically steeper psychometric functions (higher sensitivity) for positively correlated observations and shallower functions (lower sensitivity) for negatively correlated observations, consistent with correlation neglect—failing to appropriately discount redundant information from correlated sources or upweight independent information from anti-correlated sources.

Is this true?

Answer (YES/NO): NO